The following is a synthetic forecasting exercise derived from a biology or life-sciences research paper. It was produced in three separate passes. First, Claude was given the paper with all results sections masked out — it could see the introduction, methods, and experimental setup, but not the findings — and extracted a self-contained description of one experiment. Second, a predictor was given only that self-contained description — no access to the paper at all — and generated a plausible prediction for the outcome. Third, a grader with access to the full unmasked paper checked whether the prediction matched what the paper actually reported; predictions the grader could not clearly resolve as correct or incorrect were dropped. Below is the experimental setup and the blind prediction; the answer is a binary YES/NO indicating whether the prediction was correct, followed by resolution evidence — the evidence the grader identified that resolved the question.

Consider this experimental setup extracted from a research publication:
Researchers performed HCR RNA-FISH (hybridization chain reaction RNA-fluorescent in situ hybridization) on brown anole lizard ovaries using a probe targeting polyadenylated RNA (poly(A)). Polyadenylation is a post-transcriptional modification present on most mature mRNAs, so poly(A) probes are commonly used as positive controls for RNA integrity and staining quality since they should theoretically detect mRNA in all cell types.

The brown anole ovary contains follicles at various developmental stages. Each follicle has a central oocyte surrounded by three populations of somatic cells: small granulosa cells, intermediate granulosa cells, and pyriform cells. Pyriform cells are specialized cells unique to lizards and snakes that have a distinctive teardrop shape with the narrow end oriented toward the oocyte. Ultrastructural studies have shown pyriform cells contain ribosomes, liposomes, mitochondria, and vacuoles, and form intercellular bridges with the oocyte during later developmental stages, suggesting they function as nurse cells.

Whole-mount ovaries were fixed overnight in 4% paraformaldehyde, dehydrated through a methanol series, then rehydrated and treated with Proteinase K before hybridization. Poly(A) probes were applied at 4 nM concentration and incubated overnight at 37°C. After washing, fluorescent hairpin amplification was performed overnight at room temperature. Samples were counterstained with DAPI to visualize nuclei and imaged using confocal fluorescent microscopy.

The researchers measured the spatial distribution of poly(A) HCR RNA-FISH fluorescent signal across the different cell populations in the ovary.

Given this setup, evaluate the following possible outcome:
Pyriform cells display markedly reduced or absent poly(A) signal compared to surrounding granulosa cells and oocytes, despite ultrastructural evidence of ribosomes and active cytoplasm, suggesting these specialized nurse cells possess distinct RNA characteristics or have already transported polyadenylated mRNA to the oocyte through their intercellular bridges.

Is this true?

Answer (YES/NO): NO